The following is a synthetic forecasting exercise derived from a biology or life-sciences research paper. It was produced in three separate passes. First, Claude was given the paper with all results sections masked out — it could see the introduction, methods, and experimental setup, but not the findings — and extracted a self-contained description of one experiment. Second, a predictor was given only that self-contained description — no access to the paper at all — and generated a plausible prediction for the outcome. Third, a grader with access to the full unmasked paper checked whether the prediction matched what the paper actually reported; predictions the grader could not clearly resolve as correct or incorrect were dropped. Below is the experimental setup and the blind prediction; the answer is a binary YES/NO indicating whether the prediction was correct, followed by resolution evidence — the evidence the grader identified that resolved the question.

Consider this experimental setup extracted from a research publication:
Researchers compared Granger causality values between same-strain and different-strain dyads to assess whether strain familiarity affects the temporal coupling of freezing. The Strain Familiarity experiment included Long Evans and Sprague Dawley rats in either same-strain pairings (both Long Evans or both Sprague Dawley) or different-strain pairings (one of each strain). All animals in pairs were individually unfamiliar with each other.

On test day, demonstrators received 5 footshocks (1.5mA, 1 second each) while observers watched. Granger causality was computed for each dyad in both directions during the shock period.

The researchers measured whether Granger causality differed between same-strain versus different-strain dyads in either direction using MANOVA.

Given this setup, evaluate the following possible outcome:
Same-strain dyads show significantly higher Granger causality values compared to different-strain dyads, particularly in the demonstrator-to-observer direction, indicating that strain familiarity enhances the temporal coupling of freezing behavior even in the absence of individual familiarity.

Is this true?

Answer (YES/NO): YES